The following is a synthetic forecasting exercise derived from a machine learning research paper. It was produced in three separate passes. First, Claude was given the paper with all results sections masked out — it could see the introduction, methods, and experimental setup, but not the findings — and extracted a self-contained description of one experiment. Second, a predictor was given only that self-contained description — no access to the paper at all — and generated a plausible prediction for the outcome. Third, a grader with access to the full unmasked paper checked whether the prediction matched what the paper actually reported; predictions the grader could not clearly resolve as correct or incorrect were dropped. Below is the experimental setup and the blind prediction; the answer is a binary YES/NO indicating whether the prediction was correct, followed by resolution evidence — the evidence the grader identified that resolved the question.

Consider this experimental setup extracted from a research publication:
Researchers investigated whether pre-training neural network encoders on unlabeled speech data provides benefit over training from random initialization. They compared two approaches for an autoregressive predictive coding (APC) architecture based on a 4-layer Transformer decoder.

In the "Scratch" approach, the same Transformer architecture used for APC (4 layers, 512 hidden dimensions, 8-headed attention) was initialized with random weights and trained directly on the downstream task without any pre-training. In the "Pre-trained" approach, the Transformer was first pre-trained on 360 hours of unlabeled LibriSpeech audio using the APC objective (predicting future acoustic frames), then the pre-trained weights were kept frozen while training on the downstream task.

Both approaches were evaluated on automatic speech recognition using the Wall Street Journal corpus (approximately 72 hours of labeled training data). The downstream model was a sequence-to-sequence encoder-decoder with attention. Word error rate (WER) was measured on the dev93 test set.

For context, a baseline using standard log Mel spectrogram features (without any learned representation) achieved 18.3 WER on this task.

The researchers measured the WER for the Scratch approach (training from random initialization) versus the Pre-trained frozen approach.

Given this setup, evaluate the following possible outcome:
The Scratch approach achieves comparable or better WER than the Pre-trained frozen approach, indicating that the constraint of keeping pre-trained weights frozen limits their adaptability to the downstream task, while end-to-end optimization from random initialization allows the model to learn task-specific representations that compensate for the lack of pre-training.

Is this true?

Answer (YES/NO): NO